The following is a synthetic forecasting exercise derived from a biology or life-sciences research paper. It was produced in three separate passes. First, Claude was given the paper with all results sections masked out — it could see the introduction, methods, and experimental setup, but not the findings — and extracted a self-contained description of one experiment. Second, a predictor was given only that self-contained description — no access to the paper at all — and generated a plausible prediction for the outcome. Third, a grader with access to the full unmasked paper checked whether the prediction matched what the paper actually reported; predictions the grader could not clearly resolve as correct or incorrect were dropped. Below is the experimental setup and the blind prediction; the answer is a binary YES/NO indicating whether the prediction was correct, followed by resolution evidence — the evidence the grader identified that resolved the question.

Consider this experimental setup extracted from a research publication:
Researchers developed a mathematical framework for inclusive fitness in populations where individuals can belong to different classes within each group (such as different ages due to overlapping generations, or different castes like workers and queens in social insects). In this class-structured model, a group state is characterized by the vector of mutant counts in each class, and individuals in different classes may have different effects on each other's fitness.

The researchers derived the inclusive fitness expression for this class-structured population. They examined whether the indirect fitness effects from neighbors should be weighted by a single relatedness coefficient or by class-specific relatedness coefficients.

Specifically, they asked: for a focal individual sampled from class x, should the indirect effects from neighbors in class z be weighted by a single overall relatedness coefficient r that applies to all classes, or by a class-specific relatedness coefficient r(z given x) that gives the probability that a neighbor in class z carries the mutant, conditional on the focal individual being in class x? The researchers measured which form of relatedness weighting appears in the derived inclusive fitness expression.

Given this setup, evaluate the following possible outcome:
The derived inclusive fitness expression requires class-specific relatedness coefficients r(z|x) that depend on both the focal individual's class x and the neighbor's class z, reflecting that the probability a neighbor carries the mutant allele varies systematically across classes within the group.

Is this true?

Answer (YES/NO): YES